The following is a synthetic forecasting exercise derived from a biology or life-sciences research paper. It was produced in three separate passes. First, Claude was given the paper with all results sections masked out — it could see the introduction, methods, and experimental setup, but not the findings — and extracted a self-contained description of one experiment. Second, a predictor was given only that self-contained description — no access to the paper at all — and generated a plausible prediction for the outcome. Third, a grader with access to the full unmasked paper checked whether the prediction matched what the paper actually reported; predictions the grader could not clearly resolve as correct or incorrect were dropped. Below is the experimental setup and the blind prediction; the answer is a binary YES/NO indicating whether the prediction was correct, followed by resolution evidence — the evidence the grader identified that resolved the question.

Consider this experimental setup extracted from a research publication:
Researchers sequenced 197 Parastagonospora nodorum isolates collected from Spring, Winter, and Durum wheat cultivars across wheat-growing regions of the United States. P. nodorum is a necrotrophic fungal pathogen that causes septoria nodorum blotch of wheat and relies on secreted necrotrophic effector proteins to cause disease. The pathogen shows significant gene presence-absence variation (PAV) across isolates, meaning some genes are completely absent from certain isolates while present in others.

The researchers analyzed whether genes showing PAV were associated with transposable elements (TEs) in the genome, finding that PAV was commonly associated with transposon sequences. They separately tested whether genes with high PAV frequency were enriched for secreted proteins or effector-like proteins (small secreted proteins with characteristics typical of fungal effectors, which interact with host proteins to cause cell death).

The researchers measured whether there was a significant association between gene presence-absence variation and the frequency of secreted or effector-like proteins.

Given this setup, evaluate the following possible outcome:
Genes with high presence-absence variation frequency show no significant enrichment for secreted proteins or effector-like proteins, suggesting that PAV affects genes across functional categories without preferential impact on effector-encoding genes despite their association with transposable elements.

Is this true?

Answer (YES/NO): YES